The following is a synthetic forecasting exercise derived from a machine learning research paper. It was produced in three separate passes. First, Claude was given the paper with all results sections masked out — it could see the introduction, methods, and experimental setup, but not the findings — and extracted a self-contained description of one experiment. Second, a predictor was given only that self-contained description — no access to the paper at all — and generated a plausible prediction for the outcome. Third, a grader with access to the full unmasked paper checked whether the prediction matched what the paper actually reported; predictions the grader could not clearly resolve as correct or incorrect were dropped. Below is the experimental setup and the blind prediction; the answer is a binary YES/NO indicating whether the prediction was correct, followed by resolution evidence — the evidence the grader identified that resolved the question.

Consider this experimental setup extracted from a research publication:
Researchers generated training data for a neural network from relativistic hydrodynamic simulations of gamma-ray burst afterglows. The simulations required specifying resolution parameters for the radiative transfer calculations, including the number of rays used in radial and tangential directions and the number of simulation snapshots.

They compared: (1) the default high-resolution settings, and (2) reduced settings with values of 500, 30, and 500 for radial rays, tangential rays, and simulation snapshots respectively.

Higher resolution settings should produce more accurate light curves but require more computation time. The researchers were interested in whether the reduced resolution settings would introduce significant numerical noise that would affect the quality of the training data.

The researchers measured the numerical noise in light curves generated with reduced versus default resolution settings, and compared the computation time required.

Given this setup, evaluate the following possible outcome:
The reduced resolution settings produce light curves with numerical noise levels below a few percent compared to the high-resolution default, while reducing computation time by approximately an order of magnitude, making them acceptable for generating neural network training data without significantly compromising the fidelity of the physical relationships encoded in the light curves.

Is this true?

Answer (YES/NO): NO